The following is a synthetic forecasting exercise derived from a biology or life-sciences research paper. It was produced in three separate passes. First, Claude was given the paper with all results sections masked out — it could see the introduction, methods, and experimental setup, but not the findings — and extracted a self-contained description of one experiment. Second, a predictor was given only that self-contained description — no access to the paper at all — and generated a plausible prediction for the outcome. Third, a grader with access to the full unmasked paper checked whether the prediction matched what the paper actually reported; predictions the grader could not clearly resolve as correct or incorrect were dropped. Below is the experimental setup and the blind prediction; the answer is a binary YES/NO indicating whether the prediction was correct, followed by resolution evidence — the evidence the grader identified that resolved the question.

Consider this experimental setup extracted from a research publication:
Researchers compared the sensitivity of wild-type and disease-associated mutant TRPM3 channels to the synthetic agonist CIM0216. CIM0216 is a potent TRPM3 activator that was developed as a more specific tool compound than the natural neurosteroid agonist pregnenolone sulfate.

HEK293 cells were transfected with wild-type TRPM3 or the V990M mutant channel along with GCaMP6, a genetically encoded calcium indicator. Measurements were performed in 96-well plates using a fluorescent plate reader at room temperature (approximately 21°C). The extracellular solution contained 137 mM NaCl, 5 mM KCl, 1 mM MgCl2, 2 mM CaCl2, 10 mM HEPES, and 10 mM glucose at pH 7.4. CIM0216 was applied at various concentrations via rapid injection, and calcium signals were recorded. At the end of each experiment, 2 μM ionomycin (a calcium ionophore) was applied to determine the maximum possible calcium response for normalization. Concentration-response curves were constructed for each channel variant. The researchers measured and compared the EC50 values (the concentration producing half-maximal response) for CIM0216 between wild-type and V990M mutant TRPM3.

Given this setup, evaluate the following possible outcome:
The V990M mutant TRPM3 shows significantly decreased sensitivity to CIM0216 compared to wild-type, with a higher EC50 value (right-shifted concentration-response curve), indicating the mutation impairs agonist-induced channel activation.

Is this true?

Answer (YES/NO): NO